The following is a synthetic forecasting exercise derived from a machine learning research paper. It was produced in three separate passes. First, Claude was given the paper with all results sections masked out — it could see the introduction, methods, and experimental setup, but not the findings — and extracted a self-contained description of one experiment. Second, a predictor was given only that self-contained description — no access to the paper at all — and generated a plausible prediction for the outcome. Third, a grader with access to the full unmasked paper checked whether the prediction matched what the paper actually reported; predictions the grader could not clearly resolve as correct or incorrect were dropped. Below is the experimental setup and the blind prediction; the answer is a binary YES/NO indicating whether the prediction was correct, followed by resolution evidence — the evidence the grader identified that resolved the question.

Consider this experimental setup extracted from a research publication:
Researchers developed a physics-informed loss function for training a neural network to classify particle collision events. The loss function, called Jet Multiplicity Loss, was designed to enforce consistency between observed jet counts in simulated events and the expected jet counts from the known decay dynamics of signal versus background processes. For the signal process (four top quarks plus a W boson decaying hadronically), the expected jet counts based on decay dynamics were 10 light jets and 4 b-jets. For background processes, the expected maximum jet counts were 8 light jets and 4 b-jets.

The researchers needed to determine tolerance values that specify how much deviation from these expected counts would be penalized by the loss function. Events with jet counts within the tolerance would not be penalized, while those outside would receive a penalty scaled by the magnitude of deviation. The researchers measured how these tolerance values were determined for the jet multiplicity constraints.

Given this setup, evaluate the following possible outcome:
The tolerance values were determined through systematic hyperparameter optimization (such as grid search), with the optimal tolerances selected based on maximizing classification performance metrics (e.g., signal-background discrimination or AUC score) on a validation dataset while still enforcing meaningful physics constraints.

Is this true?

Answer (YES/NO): NO